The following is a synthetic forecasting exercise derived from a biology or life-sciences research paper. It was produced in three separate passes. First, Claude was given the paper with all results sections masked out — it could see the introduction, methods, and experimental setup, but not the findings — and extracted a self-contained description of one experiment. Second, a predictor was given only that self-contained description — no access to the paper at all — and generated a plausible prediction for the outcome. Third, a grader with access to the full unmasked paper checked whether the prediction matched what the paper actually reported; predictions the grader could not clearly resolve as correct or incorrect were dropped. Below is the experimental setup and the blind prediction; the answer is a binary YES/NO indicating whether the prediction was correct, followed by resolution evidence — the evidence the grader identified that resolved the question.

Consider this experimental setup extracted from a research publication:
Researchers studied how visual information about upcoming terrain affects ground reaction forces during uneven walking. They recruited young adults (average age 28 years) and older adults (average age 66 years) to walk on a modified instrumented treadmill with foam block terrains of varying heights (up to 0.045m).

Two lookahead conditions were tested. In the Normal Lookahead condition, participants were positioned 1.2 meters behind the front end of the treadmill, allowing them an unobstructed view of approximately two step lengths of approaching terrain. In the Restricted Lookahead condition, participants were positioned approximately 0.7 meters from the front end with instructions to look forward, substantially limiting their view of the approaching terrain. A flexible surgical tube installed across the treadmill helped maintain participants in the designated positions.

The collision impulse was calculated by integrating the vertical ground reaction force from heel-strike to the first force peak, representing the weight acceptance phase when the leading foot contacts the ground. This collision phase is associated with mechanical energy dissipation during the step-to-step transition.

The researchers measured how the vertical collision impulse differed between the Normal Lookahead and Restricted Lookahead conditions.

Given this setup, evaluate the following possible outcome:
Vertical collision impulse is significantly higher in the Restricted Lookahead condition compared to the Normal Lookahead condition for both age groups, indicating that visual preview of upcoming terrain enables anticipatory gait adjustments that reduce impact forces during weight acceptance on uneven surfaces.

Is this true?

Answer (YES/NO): NO